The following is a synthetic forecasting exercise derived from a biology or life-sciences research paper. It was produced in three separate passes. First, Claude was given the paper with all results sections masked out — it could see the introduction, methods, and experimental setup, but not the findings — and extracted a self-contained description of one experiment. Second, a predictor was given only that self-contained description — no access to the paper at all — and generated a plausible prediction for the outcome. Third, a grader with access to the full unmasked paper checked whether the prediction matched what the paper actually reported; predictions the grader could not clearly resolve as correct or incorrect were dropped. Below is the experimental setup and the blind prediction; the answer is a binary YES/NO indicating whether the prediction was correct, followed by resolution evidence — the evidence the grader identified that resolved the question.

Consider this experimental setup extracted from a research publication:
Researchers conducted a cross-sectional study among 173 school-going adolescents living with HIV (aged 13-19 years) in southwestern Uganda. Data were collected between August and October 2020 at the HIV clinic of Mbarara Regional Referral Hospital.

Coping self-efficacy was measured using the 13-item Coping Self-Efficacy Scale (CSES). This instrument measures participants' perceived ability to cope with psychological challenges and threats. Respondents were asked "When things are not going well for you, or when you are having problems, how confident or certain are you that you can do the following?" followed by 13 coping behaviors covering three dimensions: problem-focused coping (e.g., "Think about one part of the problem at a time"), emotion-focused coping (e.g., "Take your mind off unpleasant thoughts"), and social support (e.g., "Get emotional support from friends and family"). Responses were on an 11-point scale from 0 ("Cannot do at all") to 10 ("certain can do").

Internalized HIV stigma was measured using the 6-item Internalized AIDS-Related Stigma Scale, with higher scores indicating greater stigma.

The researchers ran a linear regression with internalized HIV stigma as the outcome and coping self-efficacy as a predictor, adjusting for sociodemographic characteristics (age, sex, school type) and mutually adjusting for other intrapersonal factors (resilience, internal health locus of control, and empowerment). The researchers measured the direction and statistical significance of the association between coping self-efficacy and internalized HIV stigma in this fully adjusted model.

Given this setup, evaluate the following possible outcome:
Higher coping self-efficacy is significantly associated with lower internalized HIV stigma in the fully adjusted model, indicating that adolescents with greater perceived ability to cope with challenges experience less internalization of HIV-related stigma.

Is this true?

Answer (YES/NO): YES